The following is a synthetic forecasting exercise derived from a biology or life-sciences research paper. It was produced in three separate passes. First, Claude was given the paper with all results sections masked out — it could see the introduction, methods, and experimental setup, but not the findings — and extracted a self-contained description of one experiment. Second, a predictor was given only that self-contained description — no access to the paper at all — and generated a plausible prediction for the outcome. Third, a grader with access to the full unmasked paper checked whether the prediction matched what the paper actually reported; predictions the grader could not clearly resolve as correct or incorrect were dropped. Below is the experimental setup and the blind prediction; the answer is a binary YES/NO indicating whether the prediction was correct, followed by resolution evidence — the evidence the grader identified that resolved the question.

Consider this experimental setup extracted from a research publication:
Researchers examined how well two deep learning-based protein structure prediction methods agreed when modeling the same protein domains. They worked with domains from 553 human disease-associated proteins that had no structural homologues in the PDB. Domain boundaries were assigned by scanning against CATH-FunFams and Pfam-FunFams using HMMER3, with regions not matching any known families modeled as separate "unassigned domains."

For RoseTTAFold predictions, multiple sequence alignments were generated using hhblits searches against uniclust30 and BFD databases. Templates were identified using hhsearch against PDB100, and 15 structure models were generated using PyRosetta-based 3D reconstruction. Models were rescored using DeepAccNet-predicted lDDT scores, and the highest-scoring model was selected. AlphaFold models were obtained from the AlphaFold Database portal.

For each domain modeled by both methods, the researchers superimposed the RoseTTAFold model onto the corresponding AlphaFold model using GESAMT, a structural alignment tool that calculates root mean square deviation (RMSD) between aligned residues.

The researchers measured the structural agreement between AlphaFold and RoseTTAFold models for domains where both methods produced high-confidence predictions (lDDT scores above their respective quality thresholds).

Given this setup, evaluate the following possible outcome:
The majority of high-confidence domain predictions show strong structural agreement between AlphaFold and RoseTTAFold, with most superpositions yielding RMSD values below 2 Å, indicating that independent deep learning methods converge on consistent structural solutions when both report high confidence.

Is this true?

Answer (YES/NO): YES